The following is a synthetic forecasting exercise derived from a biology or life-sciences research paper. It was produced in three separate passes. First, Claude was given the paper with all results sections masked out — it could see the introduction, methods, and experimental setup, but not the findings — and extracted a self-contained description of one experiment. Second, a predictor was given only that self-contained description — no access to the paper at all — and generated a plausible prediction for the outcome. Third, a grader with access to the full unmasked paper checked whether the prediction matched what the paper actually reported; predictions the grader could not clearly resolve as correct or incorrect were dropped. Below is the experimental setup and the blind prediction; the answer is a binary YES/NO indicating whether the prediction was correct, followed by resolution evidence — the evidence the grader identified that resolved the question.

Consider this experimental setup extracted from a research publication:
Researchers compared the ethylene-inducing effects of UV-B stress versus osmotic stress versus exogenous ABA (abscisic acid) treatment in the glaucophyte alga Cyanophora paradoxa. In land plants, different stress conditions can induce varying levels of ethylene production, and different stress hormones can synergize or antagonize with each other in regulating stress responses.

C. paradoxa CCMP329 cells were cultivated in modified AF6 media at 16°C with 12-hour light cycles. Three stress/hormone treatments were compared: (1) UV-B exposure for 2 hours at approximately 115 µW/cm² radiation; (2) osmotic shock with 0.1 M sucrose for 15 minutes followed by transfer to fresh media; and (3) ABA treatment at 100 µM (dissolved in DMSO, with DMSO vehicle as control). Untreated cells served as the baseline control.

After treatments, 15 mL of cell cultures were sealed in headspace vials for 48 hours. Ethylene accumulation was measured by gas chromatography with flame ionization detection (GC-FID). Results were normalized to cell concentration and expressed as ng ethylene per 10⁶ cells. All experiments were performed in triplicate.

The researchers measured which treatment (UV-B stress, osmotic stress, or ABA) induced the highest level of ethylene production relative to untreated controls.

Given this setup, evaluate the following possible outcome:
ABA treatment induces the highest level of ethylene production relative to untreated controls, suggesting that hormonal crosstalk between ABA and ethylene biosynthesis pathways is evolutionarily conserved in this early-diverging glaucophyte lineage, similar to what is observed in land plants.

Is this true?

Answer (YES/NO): NO